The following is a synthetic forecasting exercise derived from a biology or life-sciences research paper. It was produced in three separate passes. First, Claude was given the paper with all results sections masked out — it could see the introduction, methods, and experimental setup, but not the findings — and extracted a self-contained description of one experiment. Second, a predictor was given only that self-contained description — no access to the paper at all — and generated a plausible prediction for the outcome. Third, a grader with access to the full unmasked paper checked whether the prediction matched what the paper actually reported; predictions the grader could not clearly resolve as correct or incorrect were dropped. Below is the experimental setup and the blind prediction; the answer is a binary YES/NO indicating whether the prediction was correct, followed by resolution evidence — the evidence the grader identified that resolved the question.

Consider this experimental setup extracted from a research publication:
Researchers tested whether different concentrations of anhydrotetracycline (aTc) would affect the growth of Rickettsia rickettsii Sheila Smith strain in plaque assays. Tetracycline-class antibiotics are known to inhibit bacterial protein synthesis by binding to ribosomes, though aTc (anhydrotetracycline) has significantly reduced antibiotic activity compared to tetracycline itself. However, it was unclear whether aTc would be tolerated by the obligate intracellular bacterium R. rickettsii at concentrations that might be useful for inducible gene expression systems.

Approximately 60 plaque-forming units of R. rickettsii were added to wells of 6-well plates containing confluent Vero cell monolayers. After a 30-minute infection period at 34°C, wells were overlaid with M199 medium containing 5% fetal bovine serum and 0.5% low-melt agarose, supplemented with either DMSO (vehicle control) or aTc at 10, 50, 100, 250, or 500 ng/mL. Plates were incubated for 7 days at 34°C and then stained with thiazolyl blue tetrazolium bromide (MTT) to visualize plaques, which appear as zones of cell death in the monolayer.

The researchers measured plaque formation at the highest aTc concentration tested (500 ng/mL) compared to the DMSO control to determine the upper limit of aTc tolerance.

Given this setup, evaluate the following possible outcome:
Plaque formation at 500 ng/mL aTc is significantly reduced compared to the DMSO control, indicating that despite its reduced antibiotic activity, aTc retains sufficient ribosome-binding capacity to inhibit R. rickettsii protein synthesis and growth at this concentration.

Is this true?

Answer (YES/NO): YES